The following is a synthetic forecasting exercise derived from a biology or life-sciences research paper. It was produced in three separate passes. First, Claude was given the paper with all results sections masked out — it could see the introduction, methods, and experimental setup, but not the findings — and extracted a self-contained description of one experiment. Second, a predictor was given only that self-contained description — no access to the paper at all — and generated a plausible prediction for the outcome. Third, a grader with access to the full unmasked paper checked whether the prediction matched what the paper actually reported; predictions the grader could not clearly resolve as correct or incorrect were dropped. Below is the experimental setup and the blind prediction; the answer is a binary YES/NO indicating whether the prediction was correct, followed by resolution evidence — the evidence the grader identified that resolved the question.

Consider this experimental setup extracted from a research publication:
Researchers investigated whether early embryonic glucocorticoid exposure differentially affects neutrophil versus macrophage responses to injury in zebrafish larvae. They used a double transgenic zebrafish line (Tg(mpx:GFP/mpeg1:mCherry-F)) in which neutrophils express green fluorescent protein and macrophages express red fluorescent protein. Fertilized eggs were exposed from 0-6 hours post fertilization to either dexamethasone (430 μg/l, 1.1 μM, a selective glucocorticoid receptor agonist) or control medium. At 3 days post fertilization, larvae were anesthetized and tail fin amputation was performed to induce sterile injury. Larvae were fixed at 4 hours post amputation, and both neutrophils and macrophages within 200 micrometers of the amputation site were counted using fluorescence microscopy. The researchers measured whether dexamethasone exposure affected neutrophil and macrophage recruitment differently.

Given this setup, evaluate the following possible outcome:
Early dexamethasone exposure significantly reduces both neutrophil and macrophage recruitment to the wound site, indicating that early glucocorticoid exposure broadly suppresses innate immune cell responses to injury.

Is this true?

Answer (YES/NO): NO